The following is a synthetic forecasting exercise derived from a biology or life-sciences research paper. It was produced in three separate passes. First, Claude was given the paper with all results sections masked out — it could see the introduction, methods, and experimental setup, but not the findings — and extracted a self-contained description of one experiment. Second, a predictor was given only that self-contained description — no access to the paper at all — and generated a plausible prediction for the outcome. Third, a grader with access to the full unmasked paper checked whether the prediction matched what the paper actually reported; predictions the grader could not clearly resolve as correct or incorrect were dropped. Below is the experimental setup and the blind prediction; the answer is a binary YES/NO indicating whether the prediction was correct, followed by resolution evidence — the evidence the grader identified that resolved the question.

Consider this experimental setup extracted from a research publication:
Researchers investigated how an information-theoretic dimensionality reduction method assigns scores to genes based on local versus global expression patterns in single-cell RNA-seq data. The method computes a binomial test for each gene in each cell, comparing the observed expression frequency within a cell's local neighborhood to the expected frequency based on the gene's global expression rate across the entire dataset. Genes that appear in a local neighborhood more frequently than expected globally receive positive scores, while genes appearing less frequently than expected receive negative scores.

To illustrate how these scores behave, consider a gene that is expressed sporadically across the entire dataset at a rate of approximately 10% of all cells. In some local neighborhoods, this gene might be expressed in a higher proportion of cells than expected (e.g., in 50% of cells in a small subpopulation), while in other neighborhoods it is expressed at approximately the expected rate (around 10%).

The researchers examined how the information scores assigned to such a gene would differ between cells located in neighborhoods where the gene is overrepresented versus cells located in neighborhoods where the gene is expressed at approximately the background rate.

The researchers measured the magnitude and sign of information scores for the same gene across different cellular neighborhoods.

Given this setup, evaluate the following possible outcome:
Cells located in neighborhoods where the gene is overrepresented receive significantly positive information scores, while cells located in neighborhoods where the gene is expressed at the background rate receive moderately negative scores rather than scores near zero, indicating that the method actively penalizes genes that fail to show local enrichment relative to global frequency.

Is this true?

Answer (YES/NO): NO